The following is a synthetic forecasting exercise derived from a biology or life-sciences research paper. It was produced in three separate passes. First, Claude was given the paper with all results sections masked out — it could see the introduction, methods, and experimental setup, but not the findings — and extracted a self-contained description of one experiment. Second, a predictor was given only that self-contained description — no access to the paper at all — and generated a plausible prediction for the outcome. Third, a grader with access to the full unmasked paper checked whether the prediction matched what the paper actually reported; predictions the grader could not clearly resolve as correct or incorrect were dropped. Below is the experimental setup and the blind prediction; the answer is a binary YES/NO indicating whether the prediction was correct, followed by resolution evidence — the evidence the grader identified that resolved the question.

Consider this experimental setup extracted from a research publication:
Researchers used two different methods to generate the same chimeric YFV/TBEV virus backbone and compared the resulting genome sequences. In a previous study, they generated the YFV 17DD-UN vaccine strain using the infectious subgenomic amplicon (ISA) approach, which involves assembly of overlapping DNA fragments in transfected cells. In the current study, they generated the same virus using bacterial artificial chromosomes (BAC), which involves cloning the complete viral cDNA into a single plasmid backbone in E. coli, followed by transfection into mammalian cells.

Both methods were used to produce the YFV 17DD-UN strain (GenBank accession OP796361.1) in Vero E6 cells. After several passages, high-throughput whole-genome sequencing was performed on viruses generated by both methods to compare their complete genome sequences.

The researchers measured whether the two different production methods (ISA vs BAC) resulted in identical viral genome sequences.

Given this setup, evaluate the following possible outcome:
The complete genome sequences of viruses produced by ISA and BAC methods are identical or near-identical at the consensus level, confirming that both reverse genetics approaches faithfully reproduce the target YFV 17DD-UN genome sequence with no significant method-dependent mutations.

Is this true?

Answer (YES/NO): YES